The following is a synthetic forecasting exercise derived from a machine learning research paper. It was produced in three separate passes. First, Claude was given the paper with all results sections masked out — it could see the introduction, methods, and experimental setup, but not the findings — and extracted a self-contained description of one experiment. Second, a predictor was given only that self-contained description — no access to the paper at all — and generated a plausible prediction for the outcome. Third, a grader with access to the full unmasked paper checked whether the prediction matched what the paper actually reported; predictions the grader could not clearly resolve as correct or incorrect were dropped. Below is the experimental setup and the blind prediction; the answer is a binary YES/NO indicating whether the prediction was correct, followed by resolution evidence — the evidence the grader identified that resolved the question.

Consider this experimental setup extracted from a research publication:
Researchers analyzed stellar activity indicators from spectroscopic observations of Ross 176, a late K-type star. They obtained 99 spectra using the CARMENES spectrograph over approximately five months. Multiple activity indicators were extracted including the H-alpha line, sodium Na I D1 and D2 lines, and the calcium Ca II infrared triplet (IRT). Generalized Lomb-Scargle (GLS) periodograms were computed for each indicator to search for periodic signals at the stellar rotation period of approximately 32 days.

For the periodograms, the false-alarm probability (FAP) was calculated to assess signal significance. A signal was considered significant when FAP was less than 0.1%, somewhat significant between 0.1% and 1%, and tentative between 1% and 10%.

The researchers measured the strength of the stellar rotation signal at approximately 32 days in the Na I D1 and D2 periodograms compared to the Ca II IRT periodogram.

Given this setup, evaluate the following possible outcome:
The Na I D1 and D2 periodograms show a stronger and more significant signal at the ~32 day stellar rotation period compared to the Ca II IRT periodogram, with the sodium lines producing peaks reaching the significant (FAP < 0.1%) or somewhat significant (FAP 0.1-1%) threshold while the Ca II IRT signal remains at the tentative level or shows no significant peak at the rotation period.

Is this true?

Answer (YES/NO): NO